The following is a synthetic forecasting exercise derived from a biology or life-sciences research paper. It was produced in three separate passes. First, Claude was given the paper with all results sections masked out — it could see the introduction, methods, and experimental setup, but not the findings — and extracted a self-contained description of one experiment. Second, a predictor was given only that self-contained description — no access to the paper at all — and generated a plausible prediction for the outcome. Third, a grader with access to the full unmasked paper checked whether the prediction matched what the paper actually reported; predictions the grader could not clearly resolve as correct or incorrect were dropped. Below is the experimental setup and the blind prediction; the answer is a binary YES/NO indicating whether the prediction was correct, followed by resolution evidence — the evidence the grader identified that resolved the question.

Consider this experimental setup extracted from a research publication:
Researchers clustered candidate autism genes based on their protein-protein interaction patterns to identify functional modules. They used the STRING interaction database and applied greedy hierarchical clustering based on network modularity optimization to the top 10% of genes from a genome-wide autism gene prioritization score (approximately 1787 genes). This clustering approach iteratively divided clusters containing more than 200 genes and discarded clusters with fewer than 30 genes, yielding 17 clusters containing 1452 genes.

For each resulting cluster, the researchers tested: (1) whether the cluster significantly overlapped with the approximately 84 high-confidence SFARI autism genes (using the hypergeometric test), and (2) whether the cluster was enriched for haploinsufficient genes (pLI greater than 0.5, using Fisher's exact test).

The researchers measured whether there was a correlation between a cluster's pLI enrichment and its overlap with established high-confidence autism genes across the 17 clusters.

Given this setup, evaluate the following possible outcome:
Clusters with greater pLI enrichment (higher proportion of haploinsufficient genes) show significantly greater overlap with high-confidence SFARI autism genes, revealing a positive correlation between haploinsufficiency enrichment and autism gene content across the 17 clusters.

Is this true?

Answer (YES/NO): NO